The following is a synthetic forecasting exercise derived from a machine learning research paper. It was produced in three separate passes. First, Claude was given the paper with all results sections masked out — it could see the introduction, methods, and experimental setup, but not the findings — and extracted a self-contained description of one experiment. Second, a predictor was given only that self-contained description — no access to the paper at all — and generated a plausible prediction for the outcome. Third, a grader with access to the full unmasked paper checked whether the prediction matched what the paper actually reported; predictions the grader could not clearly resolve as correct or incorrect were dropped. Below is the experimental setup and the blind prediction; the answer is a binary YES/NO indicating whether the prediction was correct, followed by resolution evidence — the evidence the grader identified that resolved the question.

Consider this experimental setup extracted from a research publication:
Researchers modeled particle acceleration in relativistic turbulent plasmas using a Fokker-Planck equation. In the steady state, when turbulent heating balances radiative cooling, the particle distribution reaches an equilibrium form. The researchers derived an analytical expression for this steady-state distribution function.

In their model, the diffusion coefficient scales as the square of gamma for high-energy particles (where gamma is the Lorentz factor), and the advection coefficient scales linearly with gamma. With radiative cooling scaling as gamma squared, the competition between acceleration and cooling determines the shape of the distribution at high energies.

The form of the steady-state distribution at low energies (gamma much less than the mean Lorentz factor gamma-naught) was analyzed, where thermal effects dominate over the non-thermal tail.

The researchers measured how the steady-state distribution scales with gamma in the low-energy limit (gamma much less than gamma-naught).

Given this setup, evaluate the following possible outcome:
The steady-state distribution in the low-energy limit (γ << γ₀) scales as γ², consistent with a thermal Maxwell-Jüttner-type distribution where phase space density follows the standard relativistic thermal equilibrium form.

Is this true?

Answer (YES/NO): YES